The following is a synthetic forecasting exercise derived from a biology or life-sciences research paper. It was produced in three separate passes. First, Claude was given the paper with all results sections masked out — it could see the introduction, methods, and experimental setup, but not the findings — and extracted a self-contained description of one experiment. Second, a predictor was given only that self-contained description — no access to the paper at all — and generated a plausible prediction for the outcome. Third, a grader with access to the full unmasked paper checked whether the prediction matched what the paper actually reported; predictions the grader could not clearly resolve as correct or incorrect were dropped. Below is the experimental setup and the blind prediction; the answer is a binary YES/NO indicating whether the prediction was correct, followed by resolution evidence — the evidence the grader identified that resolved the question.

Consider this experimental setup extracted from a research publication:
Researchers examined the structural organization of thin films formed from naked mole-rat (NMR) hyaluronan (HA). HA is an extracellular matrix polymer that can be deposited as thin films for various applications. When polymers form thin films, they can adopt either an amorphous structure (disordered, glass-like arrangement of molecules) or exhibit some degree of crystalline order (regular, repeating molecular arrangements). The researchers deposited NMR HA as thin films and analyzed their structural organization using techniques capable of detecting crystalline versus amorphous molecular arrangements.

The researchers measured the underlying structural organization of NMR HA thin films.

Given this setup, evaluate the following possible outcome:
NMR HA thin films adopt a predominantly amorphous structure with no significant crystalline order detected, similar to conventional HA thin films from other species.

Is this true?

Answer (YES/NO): NO